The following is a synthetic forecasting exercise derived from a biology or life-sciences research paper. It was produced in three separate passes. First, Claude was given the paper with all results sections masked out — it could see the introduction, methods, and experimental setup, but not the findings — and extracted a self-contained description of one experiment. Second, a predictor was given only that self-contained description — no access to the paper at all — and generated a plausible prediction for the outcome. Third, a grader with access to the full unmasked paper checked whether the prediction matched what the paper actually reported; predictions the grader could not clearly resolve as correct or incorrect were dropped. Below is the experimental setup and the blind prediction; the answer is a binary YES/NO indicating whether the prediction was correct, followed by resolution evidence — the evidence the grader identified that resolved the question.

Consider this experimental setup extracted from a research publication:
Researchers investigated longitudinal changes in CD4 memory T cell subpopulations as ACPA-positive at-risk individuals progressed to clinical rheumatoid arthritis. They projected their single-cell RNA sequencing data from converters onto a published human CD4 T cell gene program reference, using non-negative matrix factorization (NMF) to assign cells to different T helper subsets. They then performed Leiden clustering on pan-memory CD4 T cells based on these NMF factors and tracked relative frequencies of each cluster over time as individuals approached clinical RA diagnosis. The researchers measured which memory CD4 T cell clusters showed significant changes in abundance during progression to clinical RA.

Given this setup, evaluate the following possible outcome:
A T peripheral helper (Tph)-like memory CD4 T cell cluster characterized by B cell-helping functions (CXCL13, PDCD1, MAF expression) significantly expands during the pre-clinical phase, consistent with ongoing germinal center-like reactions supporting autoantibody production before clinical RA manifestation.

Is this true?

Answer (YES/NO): NO